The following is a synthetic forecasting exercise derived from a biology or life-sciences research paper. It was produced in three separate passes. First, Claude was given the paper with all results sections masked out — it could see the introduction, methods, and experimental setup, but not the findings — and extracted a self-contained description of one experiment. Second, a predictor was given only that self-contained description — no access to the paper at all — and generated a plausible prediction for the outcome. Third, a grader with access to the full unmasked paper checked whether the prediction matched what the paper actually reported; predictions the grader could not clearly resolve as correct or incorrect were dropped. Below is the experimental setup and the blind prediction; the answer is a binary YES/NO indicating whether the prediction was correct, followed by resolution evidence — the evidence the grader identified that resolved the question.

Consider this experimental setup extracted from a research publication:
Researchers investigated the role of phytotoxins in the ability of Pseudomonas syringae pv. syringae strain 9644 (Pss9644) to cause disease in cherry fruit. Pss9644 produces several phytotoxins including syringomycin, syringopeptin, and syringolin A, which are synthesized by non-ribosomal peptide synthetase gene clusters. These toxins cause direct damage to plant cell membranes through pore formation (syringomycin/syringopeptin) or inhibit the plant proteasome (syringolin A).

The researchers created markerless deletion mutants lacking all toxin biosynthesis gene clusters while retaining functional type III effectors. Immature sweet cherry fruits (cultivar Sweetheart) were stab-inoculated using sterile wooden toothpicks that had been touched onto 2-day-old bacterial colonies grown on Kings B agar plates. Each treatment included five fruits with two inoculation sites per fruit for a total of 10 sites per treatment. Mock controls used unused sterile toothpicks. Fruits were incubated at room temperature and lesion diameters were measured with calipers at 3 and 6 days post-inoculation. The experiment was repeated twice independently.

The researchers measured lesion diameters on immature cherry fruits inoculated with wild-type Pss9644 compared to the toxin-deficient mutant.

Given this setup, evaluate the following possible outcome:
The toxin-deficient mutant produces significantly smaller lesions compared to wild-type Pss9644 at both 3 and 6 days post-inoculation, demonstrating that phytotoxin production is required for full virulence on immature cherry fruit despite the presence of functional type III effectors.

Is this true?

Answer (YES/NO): NO